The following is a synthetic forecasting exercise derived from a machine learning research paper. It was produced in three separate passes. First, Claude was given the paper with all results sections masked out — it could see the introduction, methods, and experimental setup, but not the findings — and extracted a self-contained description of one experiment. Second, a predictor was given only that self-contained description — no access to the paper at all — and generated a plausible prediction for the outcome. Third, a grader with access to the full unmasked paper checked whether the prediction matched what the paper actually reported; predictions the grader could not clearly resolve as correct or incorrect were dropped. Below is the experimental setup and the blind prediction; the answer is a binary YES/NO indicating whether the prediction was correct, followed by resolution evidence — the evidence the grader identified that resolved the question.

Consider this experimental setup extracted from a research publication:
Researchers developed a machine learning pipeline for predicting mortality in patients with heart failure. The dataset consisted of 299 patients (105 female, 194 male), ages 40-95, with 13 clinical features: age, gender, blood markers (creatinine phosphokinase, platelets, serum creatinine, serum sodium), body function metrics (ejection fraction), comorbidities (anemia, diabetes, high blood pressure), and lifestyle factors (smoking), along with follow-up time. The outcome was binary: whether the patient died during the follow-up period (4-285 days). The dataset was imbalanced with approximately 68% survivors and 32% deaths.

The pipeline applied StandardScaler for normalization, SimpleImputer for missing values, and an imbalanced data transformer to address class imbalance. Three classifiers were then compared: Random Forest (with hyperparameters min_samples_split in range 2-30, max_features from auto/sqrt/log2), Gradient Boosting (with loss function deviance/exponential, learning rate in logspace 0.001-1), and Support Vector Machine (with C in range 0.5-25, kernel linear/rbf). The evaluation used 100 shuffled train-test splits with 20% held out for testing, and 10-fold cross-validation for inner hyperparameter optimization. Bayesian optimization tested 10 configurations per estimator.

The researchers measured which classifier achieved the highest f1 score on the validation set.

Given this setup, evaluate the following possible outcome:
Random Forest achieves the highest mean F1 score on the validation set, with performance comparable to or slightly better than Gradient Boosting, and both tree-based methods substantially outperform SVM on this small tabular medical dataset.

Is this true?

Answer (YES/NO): YES